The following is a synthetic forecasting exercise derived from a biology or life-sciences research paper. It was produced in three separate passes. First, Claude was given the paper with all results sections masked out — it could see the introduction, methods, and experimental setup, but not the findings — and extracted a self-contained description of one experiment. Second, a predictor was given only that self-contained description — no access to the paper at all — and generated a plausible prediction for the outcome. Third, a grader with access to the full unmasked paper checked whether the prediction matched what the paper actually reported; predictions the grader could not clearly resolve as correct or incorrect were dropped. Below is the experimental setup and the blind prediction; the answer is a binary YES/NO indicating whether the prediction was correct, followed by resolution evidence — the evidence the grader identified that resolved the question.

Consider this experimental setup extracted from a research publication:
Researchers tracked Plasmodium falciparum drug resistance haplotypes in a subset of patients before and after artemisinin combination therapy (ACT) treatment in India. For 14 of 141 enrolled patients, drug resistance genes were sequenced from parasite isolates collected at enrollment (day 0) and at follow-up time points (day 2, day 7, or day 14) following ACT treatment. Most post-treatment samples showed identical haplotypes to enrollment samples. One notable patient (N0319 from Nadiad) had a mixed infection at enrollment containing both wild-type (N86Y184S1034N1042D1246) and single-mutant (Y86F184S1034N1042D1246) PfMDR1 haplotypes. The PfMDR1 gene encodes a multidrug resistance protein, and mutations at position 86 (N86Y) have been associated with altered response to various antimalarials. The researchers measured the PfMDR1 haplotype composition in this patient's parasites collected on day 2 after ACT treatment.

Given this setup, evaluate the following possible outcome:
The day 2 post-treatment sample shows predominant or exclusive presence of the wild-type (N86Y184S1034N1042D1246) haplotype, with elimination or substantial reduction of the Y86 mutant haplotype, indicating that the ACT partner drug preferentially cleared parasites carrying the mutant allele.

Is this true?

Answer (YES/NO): NO